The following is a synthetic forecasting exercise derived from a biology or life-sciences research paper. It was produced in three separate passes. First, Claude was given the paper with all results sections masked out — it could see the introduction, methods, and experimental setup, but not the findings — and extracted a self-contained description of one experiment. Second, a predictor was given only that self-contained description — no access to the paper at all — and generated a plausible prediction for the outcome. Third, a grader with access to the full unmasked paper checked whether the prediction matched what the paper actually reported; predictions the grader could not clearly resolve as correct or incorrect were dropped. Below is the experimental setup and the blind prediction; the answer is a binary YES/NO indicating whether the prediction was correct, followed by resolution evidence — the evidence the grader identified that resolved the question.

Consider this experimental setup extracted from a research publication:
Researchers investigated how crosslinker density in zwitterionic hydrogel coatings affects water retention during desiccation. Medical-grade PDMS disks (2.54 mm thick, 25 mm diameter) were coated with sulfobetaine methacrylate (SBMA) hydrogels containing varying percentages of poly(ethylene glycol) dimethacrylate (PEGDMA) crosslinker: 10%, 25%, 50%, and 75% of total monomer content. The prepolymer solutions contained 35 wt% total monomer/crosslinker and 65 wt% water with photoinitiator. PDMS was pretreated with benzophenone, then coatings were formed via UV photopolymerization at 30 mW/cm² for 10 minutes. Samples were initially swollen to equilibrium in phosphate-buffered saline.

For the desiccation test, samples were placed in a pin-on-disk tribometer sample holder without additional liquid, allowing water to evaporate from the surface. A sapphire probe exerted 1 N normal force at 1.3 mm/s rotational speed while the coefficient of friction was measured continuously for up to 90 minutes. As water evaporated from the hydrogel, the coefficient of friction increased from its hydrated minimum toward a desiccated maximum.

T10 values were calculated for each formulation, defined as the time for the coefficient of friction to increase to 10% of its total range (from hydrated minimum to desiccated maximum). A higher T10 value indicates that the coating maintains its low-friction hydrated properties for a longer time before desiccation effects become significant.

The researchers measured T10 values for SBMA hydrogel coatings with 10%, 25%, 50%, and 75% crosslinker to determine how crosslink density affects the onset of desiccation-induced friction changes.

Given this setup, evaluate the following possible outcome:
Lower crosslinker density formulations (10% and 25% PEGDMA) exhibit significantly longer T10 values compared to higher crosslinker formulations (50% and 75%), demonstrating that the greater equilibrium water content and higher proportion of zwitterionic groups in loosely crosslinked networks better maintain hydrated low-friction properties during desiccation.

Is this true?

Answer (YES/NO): YES